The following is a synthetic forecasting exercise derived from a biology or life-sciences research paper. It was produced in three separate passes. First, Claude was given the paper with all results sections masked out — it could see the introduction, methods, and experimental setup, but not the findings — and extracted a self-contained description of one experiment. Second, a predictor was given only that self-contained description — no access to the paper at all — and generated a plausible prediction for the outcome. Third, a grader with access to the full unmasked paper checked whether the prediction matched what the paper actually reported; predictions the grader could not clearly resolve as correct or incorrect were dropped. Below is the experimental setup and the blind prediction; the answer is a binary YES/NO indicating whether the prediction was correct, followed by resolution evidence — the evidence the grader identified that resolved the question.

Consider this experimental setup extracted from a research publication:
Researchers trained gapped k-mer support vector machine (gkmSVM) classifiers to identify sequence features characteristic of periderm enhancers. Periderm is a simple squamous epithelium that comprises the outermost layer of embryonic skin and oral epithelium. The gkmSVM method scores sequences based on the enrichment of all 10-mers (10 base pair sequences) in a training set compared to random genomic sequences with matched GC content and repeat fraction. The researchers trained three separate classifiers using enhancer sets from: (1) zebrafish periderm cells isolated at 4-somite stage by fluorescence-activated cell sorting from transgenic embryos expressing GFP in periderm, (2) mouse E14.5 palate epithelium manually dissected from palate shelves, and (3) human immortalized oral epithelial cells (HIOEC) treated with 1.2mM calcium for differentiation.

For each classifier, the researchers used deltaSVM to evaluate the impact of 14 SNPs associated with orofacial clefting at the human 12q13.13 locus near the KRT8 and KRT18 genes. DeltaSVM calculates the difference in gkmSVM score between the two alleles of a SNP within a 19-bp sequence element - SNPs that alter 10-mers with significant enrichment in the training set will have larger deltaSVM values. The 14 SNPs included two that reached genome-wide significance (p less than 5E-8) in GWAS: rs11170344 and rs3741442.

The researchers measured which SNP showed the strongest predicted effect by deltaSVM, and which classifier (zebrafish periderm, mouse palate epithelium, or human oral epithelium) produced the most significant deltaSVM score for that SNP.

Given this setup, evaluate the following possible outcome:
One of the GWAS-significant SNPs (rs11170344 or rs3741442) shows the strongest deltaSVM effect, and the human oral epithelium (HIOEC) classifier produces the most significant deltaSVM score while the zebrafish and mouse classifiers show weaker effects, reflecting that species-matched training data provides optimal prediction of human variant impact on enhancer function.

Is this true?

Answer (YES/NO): NO